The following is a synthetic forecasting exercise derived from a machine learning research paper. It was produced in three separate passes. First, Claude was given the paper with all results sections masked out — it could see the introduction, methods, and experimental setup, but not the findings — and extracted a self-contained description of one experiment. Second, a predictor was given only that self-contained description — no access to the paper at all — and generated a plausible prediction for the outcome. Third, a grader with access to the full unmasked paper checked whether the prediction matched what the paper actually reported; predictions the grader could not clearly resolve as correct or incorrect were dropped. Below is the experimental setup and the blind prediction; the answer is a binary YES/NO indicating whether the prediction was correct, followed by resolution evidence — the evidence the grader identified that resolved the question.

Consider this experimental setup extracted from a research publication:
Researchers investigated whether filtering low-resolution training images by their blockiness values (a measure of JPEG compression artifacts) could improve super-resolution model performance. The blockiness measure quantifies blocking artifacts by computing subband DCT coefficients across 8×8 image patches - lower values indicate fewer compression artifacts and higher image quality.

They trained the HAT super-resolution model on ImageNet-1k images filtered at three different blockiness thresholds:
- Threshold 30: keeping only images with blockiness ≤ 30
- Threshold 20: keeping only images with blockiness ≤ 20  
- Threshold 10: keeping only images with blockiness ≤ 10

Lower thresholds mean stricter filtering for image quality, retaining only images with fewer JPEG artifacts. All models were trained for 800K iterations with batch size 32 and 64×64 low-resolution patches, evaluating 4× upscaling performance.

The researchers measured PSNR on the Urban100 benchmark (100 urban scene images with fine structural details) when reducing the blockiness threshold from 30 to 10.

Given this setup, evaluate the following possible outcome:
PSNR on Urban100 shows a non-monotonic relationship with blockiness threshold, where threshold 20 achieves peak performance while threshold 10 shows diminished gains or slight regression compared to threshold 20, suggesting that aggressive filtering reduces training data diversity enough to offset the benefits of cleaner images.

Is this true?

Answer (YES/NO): NO